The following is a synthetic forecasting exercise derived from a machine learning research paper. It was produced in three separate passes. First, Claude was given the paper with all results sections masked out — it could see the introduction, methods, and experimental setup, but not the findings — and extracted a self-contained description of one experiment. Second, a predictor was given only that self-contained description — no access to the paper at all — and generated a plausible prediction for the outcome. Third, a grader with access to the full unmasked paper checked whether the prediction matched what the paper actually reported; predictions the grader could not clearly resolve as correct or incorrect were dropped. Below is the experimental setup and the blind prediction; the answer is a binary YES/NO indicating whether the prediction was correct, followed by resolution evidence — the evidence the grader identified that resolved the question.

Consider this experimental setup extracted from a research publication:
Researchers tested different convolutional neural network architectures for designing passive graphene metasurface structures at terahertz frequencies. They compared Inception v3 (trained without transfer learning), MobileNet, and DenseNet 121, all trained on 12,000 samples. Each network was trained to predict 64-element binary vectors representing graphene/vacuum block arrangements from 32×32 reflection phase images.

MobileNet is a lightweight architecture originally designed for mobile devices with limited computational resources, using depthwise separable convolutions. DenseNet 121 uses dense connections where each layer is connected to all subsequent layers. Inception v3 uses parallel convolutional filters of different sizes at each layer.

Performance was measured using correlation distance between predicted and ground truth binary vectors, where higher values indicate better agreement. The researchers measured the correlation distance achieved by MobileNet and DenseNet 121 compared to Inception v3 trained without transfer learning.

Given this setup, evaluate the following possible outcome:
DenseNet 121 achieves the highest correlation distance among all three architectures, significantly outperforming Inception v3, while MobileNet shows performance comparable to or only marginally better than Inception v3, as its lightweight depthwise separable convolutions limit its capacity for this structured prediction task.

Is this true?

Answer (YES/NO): NO